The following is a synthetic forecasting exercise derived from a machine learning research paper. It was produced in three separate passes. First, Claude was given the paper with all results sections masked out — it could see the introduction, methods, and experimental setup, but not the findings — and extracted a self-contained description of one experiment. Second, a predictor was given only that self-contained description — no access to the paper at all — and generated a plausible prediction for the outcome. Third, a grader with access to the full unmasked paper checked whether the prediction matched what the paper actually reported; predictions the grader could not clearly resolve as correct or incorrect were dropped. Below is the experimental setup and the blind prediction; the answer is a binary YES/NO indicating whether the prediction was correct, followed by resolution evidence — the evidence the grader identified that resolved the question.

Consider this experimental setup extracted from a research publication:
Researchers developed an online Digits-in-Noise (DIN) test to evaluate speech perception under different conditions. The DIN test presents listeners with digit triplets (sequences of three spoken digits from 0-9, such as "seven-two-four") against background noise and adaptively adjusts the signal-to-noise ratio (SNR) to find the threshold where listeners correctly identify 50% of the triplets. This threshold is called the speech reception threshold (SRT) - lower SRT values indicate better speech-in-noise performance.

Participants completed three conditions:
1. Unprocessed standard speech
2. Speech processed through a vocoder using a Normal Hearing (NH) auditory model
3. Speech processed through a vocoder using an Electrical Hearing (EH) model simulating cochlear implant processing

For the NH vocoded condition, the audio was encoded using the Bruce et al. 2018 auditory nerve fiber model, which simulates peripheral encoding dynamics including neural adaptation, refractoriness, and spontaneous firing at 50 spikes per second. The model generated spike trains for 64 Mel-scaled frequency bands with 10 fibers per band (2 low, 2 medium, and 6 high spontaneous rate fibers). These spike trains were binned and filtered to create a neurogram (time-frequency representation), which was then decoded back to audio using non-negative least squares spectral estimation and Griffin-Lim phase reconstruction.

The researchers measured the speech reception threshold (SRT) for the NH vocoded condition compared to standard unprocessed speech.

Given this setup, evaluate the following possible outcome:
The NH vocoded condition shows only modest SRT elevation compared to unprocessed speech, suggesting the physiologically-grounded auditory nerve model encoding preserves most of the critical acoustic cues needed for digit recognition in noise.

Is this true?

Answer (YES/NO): YES